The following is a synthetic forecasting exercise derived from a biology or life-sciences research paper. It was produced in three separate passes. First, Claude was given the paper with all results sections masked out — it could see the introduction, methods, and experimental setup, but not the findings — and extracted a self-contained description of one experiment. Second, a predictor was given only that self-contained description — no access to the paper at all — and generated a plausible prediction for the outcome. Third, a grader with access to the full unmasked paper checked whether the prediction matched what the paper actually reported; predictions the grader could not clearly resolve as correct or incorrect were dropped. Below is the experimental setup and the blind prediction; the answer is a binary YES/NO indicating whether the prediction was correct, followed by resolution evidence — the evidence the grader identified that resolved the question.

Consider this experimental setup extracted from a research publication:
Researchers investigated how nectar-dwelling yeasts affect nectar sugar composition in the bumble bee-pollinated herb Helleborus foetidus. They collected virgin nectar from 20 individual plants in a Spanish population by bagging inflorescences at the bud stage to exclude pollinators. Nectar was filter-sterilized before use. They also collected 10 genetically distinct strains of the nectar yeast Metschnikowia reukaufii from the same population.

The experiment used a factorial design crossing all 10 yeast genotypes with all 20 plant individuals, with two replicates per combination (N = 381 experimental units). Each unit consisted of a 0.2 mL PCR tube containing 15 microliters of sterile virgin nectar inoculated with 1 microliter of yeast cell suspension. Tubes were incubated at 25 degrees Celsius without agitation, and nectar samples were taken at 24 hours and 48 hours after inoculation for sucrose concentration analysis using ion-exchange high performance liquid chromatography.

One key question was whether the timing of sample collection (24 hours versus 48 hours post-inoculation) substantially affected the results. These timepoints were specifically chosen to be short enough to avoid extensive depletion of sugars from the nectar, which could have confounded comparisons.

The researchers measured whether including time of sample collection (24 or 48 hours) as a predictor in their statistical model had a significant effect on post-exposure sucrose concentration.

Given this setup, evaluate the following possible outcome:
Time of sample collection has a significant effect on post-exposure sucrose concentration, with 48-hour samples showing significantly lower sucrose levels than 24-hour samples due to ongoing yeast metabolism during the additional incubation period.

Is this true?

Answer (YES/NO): NO